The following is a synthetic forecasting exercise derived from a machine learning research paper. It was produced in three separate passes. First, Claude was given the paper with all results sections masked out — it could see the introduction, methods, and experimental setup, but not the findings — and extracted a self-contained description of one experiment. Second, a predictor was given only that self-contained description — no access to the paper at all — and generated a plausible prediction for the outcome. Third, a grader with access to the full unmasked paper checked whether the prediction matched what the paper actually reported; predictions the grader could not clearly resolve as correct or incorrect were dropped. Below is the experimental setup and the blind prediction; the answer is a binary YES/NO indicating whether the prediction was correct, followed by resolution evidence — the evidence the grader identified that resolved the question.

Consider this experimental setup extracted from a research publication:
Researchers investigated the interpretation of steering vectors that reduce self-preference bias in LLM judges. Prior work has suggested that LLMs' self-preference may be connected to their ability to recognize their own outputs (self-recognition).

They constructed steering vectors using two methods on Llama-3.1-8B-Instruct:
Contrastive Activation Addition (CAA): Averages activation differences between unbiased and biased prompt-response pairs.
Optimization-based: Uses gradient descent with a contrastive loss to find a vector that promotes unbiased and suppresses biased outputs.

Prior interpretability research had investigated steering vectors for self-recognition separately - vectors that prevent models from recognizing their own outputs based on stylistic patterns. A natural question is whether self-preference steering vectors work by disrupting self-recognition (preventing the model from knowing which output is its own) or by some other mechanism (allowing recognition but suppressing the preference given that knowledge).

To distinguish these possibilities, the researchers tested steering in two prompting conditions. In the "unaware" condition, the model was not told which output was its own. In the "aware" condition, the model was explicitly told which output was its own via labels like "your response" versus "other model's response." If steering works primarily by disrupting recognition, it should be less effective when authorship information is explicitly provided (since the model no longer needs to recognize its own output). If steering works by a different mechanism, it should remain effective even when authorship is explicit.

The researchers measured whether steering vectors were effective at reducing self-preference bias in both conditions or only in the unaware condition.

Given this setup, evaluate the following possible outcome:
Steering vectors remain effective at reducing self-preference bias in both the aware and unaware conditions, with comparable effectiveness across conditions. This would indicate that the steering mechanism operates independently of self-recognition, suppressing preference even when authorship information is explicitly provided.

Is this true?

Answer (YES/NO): NO